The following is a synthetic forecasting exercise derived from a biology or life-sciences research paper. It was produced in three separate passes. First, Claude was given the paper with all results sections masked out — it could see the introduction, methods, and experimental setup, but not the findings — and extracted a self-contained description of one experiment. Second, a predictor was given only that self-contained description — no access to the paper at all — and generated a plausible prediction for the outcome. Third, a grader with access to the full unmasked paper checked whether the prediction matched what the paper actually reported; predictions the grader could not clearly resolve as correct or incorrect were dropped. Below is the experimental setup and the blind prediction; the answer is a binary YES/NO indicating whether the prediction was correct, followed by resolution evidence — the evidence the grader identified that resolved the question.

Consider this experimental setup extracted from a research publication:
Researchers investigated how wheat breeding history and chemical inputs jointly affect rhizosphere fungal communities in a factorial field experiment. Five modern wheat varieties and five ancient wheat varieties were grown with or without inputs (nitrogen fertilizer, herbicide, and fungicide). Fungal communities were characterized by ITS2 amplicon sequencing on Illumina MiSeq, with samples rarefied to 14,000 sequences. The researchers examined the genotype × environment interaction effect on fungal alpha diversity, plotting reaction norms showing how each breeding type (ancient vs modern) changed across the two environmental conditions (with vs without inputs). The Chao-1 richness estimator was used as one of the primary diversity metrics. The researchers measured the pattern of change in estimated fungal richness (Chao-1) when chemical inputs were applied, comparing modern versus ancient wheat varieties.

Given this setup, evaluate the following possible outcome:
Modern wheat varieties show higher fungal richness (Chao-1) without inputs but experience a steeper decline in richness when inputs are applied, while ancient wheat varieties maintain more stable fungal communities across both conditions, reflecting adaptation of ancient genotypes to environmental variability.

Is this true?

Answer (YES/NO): NO